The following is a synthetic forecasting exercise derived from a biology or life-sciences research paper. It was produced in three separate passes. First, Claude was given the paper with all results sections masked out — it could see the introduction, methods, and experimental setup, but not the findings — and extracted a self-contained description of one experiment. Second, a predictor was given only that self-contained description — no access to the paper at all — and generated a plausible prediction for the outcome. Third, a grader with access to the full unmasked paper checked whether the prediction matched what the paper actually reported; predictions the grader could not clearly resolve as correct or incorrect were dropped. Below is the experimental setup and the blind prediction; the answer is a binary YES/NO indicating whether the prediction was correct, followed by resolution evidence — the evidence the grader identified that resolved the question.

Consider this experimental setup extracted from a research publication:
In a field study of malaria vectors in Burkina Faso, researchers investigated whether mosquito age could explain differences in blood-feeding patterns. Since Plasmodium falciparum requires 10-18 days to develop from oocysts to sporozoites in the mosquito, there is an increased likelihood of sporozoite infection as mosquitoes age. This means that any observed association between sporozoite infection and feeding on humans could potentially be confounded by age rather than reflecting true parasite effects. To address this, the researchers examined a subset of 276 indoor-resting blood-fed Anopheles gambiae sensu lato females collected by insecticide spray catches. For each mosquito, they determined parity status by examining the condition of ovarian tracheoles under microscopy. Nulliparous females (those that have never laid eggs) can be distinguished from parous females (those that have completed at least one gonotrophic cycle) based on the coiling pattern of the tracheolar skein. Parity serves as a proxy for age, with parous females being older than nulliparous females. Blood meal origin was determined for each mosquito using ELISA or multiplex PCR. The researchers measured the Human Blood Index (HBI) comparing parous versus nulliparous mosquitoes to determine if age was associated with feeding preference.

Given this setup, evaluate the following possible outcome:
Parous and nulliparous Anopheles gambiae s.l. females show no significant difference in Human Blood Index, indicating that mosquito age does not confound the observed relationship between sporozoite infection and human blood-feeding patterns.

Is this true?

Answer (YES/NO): YES